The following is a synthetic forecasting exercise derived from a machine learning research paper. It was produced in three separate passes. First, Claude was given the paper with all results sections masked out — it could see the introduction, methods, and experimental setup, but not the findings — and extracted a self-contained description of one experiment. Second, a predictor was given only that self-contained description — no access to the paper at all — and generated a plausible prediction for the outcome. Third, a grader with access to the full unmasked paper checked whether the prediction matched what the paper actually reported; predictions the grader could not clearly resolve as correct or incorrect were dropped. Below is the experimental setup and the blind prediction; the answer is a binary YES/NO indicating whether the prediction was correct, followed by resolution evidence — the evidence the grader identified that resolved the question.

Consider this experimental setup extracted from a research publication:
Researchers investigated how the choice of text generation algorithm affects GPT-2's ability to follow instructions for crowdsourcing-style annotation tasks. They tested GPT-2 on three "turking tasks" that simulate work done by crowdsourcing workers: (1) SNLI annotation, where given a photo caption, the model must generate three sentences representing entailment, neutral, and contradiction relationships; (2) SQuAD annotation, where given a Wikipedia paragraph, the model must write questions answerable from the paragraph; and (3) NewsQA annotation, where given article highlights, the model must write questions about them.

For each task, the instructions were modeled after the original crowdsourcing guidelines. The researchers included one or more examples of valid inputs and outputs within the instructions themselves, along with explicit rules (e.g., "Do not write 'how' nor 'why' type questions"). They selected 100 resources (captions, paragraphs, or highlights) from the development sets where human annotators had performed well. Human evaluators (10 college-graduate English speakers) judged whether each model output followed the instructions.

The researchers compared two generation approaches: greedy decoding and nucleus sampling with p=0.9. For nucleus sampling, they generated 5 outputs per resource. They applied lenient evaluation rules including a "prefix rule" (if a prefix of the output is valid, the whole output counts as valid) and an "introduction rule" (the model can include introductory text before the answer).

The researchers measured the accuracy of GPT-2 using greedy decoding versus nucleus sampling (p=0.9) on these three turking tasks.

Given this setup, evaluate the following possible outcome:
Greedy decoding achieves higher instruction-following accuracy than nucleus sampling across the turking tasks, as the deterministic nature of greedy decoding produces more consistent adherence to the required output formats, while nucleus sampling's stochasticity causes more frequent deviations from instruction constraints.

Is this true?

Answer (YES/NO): NO